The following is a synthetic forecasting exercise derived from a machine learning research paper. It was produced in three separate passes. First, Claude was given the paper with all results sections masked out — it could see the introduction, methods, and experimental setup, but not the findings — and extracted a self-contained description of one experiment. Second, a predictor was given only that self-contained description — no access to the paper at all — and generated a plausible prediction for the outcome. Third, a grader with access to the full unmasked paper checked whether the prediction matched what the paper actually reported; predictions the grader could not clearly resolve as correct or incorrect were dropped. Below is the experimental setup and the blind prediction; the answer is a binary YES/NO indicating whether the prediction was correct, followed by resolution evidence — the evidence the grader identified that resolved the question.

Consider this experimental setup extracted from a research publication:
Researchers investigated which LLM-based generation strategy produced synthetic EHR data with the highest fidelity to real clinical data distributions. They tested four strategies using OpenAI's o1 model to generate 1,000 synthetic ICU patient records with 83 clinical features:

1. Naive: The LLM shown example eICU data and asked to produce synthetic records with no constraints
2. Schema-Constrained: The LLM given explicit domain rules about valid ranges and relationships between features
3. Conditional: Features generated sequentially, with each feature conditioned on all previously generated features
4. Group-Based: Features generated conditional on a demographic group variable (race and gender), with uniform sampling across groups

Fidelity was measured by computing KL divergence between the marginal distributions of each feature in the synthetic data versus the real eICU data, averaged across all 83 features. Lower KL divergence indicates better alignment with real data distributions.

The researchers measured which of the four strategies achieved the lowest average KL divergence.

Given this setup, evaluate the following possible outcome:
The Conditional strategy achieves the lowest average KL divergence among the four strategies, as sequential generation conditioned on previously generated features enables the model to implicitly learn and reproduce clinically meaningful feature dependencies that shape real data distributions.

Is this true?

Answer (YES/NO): NO